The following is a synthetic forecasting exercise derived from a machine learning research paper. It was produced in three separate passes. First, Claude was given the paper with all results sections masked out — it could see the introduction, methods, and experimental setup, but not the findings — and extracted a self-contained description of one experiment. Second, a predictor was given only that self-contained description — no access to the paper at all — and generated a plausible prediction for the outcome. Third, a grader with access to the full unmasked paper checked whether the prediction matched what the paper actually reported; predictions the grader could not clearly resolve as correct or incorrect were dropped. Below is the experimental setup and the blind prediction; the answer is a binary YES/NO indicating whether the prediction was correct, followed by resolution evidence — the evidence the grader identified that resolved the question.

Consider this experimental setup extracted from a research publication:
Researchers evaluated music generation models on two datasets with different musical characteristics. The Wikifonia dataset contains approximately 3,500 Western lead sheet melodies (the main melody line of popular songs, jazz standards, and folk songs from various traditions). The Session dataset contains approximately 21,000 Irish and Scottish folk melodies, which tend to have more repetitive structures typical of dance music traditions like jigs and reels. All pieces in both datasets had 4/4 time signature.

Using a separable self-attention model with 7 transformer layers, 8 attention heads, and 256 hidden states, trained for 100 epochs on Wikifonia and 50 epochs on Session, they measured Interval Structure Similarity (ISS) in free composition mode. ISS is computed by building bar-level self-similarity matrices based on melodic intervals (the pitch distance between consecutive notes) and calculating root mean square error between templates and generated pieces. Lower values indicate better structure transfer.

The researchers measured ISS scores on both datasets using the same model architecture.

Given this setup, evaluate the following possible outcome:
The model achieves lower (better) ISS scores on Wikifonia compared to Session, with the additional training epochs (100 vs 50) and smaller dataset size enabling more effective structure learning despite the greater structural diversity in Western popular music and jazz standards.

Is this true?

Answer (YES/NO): NO